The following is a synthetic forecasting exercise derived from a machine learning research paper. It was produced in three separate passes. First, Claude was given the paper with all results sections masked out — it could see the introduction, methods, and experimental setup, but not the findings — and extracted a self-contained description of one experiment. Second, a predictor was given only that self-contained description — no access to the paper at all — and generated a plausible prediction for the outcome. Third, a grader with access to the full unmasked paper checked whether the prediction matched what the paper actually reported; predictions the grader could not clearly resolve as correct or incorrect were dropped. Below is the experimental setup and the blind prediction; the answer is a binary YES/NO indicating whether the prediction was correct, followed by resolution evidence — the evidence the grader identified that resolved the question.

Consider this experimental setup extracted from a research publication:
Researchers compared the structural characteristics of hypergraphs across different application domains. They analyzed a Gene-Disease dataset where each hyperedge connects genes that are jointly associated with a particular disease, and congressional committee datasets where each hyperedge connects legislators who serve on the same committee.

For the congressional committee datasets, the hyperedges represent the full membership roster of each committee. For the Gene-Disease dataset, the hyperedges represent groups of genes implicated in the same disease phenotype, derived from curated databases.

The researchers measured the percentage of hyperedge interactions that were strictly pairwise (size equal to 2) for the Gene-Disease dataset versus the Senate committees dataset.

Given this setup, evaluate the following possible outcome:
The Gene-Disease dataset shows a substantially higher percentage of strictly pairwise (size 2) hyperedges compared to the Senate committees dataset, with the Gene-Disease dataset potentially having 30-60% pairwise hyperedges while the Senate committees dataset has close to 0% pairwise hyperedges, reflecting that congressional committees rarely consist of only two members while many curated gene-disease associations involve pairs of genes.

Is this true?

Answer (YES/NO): YES